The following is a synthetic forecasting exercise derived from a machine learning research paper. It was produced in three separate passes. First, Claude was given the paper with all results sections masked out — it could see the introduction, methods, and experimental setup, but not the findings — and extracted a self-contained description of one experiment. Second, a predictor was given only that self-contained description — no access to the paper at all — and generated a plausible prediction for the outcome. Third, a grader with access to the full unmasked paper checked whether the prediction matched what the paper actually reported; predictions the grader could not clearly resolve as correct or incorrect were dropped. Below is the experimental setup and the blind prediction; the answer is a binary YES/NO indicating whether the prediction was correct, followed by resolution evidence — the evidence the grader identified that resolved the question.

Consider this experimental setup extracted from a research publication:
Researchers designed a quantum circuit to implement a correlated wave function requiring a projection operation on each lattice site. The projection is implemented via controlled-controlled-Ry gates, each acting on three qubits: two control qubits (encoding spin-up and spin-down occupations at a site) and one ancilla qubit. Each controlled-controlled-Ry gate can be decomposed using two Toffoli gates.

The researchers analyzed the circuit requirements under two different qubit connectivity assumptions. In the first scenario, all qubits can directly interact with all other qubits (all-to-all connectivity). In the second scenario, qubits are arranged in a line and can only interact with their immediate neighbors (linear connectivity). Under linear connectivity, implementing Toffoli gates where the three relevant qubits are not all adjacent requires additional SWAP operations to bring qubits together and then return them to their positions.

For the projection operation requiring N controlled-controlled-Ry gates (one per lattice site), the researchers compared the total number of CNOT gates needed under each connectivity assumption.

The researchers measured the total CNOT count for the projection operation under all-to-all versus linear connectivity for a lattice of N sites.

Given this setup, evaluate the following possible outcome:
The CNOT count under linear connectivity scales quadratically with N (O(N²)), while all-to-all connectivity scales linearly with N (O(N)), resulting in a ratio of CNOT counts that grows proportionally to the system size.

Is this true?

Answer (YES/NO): YES